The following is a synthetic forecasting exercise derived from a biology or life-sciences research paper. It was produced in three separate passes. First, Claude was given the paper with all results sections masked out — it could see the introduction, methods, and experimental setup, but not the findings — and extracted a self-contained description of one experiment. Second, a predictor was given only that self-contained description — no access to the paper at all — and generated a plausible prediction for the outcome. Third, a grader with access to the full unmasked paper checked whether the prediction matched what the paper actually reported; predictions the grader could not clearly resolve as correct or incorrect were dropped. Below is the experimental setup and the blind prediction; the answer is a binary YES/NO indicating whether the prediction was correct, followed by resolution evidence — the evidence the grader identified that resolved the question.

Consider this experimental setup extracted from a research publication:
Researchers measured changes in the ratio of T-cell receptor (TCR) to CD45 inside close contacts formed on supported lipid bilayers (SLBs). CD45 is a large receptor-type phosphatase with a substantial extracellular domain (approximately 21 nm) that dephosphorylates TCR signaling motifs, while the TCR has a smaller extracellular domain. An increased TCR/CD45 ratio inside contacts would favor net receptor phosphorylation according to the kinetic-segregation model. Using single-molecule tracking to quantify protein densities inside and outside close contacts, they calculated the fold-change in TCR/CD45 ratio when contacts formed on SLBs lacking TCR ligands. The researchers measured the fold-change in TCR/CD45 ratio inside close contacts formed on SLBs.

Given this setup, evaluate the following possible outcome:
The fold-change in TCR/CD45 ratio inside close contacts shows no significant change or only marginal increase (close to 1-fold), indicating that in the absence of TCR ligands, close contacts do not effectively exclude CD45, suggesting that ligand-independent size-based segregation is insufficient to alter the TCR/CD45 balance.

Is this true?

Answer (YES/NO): NO